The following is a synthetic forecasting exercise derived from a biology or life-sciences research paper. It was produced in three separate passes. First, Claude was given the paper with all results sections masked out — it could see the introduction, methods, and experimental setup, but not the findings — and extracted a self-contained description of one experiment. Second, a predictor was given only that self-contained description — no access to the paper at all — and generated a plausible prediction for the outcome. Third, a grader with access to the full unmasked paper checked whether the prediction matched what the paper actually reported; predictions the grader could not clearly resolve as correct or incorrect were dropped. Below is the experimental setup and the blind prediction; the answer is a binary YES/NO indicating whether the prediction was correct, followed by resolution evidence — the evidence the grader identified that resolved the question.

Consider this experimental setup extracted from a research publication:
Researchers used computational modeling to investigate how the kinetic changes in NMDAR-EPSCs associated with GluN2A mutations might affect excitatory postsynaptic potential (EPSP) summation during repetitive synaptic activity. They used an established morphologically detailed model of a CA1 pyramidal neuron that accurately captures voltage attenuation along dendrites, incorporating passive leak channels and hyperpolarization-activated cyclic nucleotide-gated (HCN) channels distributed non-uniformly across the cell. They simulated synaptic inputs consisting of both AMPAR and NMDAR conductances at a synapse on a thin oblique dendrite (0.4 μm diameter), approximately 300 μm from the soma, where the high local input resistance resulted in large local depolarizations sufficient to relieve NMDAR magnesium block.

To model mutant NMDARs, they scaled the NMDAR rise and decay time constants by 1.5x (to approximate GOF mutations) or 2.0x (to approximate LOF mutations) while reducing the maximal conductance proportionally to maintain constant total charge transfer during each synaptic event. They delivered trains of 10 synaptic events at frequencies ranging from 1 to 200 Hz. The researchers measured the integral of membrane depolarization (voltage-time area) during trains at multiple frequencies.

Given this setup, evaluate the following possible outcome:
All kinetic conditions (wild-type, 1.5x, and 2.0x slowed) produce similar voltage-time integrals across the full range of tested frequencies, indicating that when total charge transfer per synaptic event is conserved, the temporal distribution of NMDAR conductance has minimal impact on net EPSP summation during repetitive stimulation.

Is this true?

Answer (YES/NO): NO